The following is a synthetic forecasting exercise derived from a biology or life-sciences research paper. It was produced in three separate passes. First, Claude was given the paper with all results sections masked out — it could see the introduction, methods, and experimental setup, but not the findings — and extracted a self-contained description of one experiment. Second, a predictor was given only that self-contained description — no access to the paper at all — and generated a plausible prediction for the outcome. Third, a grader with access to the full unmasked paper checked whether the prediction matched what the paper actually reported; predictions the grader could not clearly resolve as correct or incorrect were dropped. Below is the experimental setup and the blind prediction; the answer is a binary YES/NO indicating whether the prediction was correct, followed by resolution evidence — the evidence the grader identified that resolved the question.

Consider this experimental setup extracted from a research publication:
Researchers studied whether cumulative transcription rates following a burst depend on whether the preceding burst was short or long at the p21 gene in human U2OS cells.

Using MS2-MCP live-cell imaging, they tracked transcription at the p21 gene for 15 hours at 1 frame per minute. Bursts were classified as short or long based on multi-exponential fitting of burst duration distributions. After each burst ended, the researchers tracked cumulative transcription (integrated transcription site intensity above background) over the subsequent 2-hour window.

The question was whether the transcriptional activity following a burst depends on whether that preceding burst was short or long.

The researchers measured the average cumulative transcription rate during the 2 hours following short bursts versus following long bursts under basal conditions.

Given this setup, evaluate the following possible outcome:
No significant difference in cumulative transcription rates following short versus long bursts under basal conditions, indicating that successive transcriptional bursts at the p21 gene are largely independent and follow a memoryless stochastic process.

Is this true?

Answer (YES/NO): NO